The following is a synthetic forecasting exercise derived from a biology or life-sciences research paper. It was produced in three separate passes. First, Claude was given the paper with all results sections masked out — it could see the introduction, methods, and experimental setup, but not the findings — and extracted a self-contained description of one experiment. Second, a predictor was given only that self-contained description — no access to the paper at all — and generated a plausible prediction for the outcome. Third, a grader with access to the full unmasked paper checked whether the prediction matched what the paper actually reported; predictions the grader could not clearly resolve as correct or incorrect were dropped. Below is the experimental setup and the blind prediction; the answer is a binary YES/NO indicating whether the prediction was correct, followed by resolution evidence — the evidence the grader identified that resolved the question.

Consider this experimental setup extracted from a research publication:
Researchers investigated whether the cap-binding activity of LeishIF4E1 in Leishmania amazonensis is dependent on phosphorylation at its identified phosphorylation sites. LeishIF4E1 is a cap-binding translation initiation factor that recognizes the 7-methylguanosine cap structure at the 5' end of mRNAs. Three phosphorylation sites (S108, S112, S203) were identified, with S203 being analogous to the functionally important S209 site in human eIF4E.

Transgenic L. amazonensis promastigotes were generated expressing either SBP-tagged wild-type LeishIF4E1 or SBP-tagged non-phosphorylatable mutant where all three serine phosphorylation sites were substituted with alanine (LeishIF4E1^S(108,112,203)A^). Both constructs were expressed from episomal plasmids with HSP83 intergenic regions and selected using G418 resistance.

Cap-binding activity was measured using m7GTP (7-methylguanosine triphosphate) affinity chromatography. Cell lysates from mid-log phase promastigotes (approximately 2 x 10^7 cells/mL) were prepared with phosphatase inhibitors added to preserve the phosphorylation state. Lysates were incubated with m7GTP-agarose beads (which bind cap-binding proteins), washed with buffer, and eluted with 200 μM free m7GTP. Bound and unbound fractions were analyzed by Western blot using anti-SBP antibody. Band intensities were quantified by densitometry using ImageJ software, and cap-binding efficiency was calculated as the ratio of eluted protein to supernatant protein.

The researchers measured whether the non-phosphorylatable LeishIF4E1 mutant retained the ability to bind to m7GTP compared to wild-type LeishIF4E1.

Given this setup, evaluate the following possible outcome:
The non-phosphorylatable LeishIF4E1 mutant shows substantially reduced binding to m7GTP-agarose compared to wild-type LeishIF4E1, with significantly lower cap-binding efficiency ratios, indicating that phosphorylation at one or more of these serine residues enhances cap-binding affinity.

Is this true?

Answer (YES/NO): NO